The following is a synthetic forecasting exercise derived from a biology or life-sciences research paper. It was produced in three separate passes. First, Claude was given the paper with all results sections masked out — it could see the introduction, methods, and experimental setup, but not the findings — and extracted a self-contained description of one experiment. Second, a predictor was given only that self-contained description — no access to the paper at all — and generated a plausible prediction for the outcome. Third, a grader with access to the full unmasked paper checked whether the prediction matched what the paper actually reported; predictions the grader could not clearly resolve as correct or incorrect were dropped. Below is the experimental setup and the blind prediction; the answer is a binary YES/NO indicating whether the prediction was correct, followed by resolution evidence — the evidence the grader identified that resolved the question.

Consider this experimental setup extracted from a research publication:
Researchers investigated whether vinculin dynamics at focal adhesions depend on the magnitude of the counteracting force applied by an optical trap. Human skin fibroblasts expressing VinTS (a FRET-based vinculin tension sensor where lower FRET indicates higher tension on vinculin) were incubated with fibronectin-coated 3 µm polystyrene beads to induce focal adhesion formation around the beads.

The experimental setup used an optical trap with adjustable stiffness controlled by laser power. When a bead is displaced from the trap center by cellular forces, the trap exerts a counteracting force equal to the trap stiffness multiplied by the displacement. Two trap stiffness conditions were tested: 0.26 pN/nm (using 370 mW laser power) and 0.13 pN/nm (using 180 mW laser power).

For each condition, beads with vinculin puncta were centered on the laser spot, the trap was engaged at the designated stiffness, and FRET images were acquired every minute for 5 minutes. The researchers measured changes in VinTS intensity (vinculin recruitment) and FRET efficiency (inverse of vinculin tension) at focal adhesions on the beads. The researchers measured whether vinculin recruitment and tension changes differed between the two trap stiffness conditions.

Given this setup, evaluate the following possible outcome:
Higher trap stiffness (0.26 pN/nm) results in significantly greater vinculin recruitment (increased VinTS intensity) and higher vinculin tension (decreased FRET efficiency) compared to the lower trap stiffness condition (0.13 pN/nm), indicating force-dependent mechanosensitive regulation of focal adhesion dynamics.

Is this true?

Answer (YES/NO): NO